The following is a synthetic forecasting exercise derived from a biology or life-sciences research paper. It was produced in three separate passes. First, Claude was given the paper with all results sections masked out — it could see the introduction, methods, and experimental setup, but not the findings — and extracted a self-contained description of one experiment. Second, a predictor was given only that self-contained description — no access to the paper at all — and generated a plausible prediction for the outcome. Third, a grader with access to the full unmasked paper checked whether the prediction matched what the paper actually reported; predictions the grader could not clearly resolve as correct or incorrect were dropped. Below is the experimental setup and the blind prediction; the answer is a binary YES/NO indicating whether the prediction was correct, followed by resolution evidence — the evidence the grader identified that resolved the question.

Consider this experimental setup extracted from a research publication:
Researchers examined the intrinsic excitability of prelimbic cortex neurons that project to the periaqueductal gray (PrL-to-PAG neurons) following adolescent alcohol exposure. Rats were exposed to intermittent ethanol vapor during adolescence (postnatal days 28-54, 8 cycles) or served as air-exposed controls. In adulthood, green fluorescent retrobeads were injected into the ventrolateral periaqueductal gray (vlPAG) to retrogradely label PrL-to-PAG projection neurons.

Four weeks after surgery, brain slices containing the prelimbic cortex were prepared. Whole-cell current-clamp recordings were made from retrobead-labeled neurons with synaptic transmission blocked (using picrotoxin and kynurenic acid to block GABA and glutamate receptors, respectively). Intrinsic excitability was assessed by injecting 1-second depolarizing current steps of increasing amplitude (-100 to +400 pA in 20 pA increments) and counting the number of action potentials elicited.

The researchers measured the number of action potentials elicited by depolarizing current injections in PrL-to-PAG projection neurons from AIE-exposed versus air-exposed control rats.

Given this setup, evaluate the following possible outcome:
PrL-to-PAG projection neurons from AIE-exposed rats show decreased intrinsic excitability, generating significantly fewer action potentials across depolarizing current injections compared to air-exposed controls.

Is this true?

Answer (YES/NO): NO